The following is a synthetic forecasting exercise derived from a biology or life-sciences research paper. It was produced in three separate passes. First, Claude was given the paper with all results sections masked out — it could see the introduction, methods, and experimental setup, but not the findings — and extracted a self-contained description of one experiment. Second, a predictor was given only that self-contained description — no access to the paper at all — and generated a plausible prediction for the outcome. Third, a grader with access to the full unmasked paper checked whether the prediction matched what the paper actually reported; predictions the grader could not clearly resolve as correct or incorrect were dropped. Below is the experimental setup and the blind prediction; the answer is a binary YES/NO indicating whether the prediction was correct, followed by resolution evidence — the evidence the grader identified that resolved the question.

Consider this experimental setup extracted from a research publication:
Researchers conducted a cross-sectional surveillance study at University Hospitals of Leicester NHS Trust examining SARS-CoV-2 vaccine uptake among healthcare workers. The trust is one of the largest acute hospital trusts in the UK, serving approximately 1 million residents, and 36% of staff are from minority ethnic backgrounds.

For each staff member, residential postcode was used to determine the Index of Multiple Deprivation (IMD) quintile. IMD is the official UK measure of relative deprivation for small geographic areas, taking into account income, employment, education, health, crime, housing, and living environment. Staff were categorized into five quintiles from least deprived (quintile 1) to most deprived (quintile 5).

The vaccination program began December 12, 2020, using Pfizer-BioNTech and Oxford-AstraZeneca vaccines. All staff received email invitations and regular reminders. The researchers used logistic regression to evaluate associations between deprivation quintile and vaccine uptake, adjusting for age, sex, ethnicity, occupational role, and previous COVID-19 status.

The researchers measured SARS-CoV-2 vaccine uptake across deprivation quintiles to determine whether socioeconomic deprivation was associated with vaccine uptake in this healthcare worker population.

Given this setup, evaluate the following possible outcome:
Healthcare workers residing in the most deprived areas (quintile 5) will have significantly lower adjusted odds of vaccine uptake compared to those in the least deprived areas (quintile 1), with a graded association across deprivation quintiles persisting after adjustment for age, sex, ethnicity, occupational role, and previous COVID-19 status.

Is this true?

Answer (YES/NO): YES